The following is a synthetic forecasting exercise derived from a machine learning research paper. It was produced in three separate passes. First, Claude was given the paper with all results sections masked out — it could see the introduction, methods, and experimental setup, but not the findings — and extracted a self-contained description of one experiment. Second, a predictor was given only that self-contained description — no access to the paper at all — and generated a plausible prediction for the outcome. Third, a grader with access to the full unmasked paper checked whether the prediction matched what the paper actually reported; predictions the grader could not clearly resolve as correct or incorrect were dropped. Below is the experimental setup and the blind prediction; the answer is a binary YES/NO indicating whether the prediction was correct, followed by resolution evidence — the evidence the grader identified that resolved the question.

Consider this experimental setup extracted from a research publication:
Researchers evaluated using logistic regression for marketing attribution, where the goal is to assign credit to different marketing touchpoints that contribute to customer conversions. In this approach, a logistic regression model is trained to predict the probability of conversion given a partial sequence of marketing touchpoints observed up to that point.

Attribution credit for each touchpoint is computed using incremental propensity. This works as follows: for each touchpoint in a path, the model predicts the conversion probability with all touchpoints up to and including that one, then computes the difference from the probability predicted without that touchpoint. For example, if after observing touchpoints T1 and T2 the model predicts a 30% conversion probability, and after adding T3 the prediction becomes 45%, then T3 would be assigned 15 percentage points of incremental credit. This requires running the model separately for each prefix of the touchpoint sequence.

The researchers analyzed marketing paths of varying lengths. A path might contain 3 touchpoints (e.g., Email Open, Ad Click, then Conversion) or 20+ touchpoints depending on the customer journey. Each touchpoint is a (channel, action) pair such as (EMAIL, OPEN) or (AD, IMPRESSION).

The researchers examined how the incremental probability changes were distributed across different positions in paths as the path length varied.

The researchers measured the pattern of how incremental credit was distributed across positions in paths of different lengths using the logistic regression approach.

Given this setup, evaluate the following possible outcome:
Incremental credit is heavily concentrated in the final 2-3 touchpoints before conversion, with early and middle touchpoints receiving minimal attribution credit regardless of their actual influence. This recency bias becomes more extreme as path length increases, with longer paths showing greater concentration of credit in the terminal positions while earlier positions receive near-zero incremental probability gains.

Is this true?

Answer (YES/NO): NO